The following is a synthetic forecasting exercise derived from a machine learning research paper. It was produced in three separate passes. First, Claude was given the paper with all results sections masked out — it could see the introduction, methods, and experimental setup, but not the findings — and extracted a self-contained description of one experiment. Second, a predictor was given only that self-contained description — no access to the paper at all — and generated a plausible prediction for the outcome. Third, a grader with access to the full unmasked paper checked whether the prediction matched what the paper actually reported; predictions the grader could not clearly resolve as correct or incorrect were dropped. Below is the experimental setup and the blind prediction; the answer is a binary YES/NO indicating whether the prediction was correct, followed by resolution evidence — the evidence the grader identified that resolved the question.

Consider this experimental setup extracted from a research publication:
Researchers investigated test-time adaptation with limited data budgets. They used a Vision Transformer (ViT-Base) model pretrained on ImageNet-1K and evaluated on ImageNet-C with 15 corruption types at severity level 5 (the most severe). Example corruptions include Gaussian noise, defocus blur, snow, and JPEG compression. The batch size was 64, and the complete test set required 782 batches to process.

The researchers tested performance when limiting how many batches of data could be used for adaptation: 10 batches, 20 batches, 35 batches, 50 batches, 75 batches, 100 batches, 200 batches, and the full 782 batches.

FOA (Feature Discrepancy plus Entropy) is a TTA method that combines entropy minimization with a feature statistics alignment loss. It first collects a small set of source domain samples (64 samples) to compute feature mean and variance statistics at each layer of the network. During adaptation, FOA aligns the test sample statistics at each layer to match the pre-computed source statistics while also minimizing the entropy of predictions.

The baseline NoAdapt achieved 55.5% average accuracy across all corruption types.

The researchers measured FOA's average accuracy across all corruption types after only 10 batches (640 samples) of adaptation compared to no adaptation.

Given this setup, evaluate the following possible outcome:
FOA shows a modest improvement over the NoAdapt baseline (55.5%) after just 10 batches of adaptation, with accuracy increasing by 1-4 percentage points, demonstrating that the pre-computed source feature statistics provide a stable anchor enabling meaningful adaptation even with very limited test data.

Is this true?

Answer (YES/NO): YES